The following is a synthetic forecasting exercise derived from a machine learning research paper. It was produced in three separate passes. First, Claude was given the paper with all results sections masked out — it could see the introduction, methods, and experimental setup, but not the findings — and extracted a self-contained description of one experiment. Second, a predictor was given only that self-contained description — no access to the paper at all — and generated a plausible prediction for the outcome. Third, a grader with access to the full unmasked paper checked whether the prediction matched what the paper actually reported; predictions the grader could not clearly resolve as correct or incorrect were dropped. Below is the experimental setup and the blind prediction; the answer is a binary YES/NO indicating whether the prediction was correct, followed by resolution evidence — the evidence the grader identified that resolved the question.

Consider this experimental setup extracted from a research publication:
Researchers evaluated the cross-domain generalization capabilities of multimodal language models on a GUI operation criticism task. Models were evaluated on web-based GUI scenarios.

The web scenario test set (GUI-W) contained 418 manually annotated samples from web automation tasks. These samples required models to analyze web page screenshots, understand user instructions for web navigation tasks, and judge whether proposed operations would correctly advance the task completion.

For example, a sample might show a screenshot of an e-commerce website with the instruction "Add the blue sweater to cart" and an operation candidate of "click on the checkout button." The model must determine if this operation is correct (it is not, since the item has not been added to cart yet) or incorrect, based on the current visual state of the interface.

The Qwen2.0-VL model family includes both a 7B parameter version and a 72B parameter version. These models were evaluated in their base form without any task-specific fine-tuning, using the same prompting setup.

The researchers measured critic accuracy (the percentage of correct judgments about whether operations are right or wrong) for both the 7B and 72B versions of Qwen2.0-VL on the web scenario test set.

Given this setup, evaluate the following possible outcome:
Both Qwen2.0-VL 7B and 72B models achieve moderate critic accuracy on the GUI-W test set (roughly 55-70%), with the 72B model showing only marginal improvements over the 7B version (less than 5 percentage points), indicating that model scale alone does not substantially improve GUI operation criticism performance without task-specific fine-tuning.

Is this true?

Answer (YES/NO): NO